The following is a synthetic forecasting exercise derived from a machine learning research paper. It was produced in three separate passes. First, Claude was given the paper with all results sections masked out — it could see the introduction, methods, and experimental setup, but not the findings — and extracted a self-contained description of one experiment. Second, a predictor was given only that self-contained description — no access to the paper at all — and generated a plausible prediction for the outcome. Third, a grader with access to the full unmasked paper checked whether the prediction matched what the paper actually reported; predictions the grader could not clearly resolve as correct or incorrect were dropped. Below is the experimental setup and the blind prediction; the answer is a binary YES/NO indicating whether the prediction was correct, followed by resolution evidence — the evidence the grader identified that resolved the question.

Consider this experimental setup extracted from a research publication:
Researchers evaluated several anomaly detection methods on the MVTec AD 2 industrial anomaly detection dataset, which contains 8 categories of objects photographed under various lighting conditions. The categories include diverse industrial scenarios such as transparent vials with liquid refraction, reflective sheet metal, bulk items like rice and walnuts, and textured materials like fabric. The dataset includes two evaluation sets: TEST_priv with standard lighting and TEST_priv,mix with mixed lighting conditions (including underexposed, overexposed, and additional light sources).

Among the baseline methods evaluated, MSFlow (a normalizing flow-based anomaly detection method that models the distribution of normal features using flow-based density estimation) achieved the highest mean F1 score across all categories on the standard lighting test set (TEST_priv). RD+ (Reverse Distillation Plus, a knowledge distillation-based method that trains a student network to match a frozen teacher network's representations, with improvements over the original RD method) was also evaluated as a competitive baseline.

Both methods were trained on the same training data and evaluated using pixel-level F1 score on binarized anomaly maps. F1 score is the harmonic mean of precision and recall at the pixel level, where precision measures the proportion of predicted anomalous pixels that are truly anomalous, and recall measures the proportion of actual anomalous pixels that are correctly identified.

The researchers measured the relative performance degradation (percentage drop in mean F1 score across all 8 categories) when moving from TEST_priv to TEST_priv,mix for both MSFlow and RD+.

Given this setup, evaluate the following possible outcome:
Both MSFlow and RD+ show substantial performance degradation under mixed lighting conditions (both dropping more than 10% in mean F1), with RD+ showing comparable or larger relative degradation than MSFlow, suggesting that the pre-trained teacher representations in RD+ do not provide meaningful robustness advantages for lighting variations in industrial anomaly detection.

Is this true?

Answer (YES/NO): NO